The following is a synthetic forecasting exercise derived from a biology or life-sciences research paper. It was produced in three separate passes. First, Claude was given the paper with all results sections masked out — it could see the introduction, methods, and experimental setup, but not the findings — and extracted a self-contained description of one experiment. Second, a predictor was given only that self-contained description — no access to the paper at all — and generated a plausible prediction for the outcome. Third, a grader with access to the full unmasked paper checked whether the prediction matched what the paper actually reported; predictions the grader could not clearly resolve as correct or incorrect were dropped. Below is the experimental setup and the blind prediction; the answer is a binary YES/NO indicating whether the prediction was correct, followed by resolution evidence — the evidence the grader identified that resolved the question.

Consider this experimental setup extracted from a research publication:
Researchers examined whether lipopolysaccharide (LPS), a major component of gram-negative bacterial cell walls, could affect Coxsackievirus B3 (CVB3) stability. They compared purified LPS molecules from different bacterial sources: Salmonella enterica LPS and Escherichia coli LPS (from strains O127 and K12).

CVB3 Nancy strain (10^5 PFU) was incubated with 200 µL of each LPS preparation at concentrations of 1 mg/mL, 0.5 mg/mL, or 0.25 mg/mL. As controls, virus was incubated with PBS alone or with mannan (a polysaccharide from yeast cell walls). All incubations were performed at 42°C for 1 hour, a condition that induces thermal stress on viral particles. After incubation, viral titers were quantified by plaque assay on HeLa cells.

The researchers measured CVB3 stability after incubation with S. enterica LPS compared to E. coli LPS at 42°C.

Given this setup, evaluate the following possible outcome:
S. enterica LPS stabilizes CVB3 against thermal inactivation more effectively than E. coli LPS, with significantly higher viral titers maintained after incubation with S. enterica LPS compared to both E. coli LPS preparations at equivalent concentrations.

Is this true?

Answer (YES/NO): YES